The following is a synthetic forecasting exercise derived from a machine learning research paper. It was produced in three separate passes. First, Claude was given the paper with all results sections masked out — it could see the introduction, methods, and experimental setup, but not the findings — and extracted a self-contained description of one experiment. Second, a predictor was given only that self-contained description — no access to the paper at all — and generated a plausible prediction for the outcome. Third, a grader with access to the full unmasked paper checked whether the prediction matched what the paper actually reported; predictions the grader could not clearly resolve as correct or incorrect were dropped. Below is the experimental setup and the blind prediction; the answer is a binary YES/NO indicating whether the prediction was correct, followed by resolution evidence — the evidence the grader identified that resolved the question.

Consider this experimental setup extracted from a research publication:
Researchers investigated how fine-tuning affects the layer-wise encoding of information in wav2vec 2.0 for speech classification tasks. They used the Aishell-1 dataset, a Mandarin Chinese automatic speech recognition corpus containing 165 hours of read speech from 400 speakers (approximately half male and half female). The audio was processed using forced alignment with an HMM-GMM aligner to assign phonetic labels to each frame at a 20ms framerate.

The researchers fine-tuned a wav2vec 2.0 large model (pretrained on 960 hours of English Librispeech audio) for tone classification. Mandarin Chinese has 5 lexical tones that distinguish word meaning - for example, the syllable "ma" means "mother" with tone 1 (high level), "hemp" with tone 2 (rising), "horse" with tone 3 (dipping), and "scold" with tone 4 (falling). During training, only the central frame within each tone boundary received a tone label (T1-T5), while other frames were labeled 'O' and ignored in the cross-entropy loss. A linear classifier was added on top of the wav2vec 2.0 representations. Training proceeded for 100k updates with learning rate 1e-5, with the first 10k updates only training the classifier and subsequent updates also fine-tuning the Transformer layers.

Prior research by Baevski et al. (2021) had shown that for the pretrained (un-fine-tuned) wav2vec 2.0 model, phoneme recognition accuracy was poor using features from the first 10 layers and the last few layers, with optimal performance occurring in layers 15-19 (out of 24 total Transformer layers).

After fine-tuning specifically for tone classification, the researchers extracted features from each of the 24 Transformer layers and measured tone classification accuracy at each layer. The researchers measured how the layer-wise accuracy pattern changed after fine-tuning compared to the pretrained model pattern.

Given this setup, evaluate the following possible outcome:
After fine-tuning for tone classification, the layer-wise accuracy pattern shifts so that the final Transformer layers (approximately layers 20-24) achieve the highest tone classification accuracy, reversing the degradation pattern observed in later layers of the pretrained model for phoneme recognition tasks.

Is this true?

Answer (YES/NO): YES